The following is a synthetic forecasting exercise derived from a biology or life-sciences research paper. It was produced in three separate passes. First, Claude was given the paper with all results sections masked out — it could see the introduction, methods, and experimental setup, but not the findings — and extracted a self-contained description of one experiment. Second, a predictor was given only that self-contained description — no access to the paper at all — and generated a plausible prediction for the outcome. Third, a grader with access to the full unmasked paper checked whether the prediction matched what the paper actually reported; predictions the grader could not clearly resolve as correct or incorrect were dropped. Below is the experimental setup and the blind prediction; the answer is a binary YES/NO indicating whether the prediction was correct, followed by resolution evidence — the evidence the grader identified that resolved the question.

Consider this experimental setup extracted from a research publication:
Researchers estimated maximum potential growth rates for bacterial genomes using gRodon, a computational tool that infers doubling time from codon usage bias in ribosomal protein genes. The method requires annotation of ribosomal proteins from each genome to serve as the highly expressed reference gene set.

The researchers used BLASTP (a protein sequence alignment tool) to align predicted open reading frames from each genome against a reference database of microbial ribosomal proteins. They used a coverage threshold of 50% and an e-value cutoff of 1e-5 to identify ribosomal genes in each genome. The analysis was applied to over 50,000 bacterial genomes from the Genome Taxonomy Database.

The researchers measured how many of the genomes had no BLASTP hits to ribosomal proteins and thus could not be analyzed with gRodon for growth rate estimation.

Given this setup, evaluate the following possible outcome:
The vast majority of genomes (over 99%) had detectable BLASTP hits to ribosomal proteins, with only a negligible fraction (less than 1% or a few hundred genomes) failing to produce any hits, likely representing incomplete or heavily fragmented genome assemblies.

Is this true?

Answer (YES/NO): NO